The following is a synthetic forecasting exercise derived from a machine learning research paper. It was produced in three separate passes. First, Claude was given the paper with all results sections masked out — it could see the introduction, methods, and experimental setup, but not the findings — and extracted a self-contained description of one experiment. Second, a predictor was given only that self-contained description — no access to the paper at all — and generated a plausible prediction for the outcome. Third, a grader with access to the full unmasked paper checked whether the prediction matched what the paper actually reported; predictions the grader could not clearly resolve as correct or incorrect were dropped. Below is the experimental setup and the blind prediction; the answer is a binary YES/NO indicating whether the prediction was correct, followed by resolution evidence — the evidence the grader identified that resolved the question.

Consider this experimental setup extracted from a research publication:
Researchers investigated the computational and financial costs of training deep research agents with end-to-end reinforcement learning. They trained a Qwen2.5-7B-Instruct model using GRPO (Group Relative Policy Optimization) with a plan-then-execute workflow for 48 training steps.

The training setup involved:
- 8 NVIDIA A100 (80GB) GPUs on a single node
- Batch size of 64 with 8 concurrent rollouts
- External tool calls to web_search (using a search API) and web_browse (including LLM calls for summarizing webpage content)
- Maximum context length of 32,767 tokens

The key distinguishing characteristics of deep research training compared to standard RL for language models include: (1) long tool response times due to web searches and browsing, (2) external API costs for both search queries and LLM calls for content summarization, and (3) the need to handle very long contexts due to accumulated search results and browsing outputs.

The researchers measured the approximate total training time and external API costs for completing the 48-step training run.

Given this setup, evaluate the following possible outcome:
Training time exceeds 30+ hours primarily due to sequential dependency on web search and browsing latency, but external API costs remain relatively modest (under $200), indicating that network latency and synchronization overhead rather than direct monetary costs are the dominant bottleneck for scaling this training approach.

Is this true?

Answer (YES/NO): NO